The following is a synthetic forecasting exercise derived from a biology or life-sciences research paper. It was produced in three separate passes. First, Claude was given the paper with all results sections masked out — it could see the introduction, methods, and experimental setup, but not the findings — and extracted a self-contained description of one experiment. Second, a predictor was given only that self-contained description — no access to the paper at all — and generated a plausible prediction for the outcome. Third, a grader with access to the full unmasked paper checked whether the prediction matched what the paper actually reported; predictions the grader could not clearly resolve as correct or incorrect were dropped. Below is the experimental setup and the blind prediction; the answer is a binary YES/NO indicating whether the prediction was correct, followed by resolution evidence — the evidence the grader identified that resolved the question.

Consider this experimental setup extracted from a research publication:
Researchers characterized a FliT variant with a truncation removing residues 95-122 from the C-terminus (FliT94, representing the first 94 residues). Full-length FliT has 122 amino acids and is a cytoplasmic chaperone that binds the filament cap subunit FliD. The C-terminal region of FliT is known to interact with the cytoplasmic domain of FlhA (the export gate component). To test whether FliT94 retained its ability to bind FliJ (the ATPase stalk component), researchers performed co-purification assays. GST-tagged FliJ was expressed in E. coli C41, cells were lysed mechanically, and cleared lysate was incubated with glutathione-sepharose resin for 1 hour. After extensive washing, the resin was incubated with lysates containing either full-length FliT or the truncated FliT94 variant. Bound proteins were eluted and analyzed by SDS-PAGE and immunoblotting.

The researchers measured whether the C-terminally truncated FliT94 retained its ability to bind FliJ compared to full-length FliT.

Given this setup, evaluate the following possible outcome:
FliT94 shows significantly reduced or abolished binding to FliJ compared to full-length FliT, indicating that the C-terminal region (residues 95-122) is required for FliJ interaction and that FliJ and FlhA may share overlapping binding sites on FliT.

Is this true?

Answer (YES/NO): NO